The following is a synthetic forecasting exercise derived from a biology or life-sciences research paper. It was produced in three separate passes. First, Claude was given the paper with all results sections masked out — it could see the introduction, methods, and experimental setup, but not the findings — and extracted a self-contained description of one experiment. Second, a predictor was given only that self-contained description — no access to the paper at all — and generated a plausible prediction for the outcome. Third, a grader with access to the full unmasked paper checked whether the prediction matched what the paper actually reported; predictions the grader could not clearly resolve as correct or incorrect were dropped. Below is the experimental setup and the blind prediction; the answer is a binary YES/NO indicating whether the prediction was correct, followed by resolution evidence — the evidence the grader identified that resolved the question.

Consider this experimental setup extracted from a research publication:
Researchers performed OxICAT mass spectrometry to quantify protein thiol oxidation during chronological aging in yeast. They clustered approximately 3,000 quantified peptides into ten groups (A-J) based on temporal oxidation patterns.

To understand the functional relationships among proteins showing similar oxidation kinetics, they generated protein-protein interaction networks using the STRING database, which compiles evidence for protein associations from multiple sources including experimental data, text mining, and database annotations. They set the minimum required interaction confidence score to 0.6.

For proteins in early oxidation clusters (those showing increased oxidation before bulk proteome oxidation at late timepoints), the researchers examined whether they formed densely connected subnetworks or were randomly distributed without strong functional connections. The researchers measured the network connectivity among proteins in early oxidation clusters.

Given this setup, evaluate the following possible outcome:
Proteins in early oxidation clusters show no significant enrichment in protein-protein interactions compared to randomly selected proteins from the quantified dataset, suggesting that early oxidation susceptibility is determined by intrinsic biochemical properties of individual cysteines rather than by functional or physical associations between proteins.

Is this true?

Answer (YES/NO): NO